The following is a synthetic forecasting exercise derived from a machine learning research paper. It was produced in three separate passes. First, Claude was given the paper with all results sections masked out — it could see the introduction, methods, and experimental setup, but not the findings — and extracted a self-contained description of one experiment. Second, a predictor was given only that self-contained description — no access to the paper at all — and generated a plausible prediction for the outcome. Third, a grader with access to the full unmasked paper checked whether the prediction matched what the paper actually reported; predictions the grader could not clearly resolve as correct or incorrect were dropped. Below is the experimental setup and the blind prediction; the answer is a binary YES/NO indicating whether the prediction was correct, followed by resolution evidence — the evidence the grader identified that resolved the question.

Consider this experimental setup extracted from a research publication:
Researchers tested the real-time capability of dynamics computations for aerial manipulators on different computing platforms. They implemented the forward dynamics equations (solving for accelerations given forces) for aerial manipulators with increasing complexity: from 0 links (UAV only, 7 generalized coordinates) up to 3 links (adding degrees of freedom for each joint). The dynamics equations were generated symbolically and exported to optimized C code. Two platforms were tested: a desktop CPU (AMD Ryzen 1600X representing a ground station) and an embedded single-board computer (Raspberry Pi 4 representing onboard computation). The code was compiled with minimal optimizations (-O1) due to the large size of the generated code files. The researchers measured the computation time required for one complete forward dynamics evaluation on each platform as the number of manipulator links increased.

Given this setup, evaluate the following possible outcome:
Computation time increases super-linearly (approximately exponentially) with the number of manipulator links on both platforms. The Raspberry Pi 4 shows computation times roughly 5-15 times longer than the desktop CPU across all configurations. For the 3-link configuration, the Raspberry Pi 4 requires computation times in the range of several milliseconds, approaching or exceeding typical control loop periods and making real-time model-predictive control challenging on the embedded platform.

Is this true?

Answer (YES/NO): YES